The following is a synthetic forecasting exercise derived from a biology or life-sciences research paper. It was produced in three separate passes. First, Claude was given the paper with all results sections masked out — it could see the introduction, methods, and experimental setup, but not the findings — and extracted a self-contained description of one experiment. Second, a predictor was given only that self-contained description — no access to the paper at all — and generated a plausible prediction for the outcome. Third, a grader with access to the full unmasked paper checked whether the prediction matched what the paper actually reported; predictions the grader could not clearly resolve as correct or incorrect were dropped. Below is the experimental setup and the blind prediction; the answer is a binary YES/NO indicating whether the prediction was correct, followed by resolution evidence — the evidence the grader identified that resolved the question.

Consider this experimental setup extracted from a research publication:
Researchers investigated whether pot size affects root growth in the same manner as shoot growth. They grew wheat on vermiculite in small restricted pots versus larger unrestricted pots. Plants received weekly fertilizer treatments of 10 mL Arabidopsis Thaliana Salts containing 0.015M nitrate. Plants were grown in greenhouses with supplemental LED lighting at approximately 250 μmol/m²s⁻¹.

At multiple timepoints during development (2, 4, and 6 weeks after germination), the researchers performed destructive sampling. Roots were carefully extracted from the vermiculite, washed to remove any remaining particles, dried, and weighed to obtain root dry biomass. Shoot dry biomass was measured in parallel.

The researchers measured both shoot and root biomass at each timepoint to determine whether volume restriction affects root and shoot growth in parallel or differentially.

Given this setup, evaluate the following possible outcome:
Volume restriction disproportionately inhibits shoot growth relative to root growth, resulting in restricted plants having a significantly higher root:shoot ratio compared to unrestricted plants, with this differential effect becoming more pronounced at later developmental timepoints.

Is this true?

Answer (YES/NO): YES